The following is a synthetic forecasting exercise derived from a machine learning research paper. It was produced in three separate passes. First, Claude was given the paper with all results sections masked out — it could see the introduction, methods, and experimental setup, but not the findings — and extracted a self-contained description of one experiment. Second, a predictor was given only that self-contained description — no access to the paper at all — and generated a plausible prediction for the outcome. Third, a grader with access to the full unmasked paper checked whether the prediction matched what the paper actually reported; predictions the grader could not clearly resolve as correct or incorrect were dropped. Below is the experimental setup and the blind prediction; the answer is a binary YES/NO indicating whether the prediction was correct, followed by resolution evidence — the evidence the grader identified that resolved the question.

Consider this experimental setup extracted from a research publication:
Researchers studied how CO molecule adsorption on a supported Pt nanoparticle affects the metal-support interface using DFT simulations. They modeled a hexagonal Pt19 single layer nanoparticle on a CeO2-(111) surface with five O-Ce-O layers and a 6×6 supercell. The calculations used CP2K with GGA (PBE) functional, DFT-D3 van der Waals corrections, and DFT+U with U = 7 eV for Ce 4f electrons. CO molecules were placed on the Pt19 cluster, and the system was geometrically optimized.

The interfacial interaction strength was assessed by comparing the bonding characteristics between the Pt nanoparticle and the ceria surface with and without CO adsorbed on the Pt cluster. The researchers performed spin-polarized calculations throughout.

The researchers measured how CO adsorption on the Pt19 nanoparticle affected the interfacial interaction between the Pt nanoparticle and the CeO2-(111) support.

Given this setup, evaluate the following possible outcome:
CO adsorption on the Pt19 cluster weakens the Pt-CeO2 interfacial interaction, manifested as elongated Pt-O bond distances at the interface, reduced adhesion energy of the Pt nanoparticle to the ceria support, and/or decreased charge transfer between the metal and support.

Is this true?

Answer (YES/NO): YES